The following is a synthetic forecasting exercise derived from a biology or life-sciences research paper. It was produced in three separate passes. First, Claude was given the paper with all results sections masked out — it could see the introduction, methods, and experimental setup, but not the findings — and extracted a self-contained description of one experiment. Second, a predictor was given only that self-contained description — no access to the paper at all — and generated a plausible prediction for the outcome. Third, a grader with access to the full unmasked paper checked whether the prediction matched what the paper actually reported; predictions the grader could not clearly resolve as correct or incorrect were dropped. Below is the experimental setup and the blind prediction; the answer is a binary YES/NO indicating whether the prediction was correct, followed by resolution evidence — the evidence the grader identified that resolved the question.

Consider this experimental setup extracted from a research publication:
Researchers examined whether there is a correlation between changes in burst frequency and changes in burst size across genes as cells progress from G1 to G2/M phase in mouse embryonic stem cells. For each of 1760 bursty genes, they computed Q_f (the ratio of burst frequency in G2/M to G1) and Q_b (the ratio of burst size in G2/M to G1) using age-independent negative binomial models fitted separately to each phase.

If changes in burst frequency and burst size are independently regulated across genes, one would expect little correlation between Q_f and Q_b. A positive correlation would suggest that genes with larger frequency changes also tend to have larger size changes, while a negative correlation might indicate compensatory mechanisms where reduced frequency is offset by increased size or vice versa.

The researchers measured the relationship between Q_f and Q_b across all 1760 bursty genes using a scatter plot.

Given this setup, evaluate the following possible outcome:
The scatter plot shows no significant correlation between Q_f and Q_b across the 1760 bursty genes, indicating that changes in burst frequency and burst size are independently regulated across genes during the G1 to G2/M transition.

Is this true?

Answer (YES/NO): NO